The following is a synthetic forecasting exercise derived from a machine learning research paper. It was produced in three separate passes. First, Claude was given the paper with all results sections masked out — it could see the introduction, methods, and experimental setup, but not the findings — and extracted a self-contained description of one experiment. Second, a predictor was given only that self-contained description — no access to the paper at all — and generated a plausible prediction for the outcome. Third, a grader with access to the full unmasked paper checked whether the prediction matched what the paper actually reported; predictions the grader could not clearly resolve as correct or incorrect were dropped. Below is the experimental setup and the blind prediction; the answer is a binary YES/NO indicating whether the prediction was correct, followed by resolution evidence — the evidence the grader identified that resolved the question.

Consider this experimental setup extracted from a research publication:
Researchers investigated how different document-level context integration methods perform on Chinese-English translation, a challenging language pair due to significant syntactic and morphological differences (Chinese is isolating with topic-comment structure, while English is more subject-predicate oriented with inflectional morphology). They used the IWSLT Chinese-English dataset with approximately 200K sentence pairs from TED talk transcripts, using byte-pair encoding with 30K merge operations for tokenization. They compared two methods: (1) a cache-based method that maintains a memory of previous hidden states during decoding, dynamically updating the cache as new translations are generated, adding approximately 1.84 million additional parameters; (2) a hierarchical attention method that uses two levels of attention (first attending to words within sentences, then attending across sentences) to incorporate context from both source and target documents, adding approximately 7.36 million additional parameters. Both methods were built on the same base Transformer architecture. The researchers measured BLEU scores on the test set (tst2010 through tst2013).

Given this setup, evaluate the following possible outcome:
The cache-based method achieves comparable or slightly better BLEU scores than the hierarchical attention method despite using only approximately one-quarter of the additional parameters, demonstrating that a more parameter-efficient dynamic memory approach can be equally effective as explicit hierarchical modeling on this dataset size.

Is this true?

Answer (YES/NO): NO